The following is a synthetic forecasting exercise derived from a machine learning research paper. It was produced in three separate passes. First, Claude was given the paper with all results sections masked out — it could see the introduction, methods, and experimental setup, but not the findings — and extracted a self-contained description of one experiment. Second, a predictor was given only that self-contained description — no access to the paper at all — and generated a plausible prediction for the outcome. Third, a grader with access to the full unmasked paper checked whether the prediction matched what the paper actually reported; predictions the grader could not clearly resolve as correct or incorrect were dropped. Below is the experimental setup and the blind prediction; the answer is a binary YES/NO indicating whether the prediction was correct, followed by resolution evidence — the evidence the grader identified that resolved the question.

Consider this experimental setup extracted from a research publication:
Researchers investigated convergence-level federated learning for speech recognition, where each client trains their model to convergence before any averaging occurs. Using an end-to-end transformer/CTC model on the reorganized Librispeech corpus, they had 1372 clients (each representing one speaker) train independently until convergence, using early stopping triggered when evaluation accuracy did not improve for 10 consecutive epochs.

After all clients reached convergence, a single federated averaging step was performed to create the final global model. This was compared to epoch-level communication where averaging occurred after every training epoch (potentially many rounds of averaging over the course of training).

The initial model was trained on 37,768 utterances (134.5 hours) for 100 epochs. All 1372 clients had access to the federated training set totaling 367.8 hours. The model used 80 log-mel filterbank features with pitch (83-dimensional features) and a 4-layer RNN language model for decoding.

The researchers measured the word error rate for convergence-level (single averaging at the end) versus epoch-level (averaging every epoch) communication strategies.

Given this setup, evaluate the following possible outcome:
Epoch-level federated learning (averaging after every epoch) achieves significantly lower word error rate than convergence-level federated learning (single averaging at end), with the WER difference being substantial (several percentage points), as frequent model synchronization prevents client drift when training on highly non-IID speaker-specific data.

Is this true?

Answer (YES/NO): NO